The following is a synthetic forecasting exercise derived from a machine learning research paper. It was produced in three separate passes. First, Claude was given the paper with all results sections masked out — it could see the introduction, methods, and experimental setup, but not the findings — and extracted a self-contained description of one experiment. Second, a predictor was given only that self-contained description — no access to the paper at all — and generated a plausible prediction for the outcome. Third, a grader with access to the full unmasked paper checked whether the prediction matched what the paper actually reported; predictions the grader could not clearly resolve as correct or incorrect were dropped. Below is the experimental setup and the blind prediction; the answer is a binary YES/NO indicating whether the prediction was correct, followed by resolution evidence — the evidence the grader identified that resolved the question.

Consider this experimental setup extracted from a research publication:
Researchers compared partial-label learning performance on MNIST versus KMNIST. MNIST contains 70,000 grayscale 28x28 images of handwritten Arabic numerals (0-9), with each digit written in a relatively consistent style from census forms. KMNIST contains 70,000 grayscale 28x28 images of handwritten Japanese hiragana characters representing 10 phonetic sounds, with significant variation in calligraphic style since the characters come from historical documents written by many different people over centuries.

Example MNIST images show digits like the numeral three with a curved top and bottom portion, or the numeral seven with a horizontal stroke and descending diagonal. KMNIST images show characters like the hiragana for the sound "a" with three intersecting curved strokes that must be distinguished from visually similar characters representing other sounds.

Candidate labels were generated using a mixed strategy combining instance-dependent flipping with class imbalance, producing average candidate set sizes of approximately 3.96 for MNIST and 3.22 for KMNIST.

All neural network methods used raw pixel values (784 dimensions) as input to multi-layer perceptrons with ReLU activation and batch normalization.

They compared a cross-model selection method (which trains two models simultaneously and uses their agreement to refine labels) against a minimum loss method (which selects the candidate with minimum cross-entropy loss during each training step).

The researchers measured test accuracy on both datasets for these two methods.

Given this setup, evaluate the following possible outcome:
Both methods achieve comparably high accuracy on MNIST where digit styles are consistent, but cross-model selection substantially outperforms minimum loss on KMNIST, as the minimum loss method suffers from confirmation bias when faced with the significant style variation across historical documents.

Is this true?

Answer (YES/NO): NO